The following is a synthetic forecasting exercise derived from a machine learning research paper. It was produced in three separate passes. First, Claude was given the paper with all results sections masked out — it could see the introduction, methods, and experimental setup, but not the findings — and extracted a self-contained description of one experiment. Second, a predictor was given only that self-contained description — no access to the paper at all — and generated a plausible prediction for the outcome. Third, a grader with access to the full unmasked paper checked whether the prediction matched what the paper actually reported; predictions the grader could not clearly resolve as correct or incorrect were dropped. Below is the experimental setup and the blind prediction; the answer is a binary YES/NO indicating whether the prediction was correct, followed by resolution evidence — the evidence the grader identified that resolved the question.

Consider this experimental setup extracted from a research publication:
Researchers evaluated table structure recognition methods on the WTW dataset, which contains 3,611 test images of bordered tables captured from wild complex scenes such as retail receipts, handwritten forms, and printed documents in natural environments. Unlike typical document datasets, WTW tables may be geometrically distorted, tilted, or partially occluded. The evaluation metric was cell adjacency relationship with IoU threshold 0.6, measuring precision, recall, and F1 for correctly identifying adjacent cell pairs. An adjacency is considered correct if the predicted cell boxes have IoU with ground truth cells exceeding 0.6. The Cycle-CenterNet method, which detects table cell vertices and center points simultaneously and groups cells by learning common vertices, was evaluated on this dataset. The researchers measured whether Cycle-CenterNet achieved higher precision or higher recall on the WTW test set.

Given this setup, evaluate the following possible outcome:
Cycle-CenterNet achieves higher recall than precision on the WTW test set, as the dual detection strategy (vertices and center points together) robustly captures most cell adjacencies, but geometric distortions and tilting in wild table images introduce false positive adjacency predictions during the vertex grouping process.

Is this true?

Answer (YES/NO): NO